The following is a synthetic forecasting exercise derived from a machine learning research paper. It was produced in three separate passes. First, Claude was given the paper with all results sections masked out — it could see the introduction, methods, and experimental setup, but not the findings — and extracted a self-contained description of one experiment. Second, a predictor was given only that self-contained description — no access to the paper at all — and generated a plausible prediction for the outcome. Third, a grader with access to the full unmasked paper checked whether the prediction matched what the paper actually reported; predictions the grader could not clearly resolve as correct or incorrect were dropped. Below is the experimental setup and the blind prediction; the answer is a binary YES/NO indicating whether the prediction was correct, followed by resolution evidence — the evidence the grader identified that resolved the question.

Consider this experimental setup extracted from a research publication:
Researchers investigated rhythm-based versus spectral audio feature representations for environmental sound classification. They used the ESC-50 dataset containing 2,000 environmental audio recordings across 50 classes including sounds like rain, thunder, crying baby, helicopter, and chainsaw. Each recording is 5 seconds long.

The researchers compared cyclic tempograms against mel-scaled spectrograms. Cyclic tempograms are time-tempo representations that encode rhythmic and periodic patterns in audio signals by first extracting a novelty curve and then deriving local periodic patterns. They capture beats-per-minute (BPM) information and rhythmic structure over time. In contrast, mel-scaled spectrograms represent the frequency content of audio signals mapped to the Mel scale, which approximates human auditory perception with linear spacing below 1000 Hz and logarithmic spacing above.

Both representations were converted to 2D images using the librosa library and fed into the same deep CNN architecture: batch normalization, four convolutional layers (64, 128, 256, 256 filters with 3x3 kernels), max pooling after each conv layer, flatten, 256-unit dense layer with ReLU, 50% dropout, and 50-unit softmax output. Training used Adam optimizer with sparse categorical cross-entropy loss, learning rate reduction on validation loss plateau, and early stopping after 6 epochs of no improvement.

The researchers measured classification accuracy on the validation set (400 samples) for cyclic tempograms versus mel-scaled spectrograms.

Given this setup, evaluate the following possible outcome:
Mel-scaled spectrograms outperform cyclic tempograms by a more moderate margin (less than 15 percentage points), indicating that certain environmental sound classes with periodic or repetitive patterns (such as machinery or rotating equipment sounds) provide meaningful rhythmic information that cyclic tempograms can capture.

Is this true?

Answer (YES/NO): NO